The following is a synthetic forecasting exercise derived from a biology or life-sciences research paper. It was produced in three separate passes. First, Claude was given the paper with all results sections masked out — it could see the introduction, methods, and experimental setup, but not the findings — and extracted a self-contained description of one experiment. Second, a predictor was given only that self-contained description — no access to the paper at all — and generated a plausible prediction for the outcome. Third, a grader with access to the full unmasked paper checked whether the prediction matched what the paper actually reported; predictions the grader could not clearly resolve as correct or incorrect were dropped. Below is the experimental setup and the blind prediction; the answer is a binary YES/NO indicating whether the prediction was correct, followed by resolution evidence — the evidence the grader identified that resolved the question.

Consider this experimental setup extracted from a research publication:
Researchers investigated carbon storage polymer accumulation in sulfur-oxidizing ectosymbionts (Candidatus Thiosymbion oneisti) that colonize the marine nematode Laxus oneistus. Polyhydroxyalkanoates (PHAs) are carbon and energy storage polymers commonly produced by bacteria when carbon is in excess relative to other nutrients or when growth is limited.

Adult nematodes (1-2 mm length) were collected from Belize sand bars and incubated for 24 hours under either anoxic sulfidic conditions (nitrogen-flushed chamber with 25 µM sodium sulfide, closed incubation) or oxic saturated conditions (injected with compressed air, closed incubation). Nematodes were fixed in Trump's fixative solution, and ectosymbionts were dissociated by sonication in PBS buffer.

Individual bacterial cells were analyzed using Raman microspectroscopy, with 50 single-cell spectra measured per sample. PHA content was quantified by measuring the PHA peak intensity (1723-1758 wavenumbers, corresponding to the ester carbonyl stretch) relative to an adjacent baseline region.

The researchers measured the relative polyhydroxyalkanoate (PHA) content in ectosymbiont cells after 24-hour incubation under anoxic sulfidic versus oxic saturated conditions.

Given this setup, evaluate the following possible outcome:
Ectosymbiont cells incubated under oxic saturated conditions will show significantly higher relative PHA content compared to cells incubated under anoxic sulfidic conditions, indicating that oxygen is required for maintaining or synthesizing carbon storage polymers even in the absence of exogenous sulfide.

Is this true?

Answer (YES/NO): YES